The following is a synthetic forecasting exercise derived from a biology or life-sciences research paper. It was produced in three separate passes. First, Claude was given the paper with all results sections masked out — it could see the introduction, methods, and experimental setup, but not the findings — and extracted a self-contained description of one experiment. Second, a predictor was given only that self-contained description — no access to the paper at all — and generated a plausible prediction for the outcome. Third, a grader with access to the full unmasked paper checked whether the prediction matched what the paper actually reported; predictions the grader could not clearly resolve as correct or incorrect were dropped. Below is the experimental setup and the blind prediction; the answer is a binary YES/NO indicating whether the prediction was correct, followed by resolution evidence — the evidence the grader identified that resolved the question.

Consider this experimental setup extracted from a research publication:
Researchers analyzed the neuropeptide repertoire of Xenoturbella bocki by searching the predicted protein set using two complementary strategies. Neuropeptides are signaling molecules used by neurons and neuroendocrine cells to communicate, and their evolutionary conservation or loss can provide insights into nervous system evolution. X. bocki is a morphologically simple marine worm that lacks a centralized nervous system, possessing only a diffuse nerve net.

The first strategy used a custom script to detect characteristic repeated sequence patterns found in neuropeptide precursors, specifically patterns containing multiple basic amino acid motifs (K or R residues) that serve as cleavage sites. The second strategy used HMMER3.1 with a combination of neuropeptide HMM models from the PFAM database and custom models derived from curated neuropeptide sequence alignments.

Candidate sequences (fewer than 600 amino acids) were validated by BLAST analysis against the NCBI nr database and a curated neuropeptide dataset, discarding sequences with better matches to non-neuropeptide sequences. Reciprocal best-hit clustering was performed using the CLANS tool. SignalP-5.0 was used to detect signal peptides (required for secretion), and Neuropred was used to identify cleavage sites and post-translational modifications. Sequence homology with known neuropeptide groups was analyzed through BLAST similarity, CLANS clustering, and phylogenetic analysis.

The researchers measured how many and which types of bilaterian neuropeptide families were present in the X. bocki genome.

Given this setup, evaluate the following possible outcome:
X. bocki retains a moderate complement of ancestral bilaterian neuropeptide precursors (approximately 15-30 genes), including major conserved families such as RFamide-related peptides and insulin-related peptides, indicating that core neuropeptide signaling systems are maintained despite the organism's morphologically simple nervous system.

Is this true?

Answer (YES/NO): NO